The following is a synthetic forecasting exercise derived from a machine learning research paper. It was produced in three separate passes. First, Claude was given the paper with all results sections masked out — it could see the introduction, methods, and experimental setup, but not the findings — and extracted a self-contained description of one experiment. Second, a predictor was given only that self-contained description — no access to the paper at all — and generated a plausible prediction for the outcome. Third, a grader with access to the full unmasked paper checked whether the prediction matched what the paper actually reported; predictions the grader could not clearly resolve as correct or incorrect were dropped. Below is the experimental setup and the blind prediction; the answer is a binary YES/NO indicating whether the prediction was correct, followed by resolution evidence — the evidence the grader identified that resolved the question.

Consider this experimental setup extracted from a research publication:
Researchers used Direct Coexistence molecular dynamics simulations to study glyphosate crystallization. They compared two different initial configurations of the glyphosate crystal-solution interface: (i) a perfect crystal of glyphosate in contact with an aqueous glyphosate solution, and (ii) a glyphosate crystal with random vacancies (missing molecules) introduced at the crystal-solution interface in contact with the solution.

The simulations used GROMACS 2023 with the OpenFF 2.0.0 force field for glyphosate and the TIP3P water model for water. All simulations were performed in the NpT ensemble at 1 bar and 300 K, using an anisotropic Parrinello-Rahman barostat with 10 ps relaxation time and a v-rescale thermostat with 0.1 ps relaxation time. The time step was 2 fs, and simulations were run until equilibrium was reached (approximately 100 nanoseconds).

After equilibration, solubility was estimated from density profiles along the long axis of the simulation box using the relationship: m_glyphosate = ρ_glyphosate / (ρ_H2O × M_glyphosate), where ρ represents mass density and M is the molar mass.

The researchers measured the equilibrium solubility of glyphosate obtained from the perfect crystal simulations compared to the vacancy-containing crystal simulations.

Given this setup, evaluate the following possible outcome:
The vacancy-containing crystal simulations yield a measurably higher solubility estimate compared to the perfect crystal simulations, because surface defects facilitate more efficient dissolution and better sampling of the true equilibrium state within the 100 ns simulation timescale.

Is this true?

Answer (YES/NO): NO